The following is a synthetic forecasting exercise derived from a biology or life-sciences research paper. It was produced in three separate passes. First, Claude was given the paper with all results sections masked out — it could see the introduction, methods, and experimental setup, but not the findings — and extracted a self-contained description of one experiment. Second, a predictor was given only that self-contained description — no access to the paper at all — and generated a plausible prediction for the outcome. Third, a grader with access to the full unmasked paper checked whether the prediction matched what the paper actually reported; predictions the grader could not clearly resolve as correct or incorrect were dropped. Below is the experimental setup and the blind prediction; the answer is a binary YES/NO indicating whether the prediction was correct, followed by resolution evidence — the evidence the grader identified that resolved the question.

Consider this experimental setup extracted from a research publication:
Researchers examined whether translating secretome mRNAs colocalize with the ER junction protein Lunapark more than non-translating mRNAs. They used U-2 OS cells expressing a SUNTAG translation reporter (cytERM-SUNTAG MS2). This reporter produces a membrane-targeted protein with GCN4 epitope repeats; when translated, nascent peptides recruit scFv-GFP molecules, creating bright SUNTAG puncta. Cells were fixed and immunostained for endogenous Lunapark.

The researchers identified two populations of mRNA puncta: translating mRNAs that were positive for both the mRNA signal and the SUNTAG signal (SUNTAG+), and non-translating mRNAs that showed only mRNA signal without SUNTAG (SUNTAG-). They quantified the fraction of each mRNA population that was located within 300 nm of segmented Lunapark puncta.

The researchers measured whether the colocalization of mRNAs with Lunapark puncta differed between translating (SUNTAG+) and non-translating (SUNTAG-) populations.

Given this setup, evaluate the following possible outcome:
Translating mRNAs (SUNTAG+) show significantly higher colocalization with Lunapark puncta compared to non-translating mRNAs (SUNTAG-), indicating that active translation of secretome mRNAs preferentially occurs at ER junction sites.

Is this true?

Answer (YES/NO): YES